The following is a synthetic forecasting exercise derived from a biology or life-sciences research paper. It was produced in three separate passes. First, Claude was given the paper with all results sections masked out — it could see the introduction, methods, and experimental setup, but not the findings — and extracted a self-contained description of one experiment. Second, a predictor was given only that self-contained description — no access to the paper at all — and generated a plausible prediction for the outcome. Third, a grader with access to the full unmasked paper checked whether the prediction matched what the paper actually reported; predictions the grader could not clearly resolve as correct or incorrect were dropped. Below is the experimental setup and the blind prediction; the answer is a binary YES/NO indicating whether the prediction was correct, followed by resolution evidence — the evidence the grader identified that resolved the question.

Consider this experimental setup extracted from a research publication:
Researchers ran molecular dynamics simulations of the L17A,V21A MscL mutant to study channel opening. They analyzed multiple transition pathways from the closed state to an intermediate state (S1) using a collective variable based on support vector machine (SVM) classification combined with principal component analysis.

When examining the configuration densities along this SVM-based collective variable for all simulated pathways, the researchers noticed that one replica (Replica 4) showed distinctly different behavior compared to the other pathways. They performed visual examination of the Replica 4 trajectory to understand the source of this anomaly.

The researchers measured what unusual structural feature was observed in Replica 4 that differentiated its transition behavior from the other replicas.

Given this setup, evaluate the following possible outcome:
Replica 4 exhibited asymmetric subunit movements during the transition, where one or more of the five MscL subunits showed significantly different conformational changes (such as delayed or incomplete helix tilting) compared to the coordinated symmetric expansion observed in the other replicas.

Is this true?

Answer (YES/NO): NO